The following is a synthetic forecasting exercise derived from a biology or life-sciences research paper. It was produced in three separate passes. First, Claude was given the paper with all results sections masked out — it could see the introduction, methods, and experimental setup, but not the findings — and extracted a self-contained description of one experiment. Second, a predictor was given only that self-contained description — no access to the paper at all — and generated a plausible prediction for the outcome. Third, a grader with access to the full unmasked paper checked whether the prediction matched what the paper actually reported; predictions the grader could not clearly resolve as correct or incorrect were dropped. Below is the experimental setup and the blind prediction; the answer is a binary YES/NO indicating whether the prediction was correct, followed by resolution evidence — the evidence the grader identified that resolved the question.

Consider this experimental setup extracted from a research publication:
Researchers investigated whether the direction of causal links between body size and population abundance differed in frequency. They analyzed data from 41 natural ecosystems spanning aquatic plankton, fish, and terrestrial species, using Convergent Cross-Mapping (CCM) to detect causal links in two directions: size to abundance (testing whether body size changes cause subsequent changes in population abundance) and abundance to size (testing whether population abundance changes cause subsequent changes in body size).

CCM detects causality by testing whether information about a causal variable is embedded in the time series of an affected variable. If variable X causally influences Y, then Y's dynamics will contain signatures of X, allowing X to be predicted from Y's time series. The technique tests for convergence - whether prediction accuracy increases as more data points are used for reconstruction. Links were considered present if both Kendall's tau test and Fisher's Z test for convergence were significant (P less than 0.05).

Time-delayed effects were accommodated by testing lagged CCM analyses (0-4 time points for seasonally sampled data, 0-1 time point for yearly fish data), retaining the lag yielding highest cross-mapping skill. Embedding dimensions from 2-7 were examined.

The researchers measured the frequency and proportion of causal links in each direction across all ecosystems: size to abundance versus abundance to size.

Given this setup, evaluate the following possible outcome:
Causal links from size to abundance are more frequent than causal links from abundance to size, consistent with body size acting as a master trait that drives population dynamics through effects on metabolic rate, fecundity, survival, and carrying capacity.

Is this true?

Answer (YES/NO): YES